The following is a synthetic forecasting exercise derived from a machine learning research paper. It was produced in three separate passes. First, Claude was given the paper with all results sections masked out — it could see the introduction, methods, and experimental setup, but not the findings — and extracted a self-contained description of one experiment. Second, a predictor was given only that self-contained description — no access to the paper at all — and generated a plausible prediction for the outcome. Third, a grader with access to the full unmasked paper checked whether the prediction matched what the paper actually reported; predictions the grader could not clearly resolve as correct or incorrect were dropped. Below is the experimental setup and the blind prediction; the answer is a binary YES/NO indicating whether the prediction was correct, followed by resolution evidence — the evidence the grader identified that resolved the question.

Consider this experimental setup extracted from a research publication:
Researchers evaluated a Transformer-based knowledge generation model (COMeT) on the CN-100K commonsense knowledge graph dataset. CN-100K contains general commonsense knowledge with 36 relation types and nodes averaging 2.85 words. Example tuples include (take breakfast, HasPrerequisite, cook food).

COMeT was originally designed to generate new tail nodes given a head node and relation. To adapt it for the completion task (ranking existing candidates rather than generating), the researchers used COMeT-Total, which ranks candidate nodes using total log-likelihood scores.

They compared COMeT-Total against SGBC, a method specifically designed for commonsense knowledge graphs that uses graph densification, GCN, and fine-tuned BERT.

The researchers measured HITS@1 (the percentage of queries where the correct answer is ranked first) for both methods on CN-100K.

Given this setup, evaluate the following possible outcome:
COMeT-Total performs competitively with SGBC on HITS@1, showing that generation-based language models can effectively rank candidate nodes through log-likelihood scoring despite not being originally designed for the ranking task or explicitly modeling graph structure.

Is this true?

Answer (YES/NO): NO